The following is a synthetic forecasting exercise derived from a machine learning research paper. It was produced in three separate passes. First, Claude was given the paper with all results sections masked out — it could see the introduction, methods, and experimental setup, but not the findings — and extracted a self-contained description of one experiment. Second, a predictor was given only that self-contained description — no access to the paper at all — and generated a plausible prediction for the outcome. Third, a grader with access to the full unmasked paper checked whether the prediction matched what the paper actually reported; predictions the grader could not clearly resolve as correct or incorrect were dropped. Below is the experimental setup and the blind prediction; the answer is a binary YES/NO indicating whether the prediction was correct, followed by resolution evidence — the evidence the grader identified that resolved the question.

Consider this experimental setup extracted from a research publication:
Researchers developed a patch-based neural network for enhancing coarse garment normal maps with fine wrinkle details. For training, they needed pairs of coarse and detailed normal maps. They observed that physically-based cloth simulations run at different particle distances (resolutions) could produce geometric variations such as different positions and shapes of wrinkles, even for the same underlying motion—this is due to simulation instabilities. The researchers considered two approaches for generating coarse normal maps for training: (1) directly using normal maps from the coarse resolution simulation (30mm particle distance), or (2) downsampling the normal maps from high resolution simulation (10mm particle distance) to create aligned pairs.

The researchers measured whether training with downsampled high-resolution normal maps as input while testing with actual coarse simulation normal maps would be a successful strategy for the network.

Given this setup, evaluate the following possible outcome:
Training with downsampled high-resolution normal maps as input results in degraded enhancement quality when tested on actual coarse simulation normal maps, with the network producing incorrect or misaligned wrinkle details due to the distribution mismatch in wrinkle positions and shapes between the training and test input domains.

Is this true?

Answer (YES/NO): NO